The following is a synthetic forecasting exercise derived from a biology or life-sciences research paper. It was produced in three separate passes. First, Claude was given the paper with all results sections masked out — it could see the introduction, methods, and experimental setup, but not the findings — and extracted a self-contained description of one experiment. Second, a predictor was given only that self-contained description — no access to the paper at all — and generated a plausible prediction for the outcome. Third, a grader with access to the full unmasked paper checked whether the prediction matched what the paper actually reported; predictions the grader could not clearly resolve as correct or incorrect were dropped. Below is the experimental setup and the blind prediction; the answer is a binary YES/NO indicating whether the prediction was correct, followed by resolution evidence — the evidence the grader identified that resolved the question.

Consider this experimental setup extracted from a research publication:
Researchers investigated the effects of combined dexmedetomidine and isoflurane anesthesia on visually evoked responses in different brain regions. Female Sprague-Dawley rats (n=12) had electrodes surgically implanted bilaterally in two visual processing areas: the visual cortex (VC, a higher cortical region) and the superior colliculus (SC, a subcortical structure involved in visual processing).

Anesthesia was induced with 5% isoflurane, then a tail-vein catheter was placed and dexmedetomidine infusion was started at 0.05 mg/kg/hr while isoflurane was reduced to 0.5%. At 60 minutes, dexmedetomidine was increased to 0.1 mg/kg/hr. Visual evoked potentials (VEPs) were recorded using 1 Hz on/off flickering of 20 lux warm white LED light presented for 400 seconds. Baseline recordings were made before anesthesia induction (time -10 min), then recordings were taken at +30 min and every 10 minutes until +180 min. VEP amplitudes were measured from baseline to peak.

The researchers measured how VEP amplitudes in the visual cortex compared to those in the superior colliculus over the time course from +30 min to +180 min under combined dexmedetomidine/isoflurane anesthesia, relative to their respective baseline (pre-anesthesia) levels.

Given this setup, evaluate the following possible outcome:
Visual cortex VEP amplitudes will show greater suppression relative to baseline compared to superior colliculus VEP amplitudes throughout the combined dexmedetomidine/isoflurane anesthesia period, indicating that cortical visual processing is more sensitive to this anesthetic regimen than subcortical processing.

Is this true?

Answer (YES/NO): YES